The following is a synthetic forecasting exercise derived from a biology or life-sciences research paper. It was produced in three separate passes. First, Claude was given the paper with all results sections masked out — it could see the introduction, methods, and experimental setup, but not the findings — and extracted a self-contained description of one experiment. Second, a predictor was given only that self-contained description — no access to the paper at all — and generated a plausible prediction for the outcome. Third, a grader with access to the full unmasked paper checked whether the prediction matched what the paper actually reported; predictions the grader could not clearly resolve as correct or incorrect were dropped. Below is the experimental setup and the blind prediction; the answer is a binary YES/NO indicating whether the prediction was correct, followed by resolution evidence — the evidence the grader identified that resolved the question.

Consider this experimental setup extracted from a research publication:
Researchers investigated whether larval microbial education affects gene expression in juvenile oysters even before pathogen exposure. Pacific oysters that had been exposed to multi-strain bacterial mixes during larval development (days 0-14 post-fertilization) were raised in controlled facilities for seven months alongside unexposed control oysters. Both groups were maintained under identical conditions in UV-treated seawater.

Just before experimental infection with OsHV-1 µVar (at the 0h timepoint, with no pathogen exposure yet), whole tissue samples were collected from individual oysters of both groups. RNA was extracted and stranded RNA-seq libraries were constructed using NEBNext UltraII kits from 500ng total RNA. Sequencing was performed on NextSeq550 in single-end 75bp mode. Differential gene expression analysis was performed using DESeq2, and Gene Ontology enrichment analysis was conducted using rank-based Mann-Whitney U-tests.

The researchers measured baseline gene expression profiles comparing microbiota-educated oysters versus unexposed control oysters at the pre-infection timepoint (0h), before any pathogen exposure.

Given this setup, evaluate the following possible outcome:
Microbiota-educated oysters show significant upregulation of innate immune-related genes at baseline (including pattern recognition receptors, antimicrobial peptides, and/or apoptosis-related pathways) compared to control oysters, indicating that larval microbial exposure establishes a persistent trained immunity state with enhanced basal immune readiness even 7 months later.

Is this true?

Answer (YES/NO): YES